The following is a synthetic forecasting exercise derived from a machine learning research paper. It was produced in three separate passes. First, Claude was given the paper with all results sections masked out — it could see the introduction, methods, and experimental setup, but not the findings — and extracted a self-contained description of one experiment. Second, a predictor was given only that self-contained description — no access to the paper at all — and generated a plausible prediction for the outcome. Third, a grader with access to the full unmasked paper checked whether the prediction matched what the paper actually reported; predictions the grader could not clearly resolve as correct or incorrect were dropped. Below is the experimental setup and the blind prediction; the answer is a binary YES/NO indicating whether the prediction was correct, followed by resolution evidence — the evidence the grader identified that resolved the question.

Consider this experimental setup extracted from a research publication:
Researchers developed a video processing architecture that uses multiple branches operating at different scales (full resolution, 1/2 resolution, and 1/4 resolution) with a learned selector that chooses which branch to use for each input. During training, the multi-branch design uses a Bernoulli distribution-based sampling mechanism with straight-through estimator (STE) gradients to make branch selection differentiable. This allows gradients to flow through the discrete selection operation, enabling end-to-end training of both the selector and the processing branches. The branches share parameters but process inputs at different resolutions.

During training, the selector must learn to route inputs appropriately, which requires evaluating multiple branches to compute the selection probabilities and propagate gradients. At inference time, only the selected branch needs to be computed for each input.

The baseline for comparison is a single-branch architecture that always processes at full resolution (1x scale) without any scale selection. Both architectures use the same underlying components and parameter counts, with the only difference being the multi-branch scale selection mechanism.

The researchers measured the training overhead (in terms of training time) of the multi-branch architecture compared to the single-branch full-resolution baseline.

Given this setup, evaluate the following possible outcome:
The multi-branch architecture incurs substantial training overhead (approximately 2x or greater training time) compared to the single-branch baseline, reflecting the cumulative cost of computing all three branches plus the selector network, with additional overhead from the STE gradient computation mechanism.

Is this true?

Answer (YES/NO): NO